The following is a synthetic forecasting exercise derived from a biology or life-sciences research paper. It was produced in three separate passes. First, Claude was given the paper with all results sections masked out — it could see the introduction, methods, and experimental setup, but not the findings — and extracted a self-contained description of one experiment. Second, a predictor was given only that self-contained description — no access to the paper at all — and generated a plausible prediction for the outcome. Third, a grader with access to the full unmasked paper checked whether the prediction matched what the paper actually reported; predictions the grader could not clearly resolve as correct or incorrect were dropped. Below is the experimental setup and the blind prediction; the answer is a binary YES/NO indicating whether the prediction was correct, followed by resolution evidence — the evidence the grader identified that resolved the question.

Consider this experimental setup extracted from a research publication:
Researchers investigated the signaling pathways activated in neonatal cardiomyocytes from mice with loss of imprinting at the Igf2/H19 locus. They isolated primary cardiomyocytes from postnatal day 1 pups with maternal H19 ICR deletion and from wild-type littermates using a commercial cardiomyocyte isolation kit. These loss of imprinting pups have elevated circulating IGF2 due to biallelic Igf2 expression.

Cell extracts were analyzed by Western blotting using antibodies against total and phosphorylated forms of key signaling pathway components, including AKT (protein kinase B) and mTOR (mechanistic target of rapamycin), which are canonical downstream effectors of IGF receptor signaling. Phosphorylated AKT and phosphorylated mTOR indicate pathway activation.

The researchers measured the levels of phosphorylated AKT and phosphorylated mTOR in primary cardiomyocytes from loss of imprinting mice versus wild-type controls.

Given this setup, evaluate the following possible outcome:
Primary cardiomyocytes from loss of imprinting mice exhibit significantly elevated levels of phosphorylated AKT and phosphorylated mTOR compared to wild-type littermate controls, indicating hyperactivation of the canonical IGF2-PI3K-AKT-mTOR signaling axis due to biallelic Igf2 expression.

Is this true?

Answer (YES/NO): YES